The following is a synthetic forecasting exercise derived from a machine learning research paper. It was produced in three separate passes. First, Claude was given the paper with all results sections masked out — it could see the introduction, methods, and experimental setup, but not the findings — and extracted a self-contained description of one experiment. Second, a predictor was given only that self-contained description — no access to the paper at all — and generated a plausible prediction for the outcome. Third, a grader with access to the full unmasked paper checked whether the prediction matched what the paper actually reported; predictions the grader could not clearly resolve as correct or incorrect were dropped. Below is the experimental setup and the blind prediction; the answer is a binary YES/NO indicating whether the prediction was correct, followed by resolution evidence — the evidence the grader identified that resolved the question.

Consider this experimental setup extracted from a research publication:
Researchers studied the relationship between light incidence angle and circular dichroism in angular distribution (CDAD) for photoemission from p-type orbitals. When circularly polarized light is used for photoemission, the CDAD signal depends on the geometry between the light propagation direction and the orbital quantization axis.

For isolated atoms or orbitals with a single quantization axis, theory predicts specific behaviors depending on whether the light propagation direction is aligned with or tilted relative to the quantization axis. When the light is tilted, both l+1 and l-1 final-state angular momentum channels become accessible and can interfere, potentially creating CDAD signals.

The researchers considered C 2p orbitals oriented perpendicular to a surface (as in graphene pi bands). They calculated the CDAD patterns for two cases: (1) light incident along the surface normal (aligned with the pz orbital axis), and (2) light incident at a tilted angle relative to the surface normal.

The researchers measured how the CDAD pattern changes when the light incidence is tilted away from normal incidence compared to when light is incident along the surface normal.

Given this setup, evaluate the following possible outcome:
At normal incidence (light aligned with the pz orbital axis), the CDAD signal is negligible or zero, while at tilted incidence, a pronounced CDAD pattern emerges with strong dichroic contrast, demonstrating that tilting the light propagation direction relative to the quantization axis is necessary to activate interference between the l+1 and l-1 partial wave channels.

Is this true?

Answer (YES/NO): YES